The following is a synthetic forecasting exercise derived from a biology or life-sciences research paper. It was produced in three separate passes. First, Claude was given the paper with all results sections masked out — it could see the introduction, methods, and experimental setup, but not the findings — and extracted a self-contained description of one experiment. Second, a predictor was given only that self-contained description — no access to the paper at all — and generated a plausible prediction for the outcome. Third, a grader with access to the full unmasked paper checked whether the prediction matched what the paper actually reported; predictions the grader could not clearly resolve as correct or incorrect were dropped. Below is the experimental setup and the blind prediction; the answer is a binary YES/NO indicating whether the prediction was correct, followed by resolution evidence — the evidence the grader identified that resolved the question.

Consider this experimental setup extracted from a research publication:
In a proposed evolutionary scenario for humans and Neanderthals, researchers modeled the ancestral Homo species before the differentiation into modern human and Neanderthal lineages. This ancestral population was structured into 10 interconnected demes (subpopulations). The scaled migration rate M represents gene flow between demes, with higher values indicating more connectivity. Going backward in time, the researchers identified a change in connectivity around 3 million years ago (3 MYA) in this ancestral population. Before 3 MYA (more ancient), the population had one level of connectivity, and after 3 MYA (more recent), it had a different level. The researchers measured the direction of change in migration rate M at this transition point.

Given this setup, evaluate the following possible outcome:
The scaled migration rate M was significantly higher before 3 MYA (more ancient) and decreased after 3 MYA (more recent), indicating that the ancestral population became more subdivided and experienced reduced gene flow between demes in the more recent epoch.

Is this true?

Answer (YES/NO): YES